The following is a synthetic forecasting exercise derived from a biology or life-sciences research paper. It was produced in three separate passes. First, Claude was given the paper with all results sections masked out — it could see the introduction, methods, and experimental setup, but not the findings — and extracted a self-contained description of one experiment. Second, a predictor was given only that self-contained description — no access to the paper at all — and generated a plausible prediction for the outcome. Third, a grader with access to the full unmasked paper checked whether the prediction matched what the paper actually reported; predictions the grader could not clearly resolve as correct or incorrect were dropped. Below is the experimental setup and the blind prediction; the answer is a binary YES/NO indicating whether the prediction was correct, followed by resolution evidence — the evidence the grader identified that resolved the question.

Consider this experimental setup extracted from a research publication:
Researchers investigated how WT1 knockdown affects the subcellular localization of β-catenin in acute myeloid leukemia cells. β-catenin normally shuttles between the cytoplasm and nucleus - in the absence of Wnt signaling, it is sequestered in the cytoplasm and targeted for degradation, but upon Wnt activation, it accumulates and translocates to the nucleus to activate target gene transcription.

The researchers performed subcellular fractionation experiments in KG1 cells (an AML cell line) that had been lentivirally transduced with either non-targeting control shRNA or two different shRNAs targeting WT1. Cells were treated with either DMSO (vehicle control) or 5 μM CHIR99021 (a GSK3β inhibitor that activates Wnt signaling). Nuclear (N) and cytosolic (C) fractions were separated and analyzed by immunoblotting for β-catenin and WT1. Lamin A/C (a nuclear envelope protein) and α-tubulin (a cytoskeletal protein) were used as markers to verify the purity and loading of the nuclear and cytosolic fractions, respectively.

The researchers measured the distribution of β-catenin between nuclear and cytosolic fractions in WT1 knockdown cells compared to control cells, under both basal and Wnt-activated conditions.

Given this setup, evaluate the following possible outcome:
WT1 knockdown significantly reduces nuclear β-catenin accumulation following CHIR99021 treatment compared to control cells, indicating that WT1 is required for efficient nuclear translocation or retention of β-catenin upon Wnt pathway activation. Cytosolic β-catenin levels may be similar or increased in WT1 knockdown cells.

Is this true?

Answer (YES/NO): YES